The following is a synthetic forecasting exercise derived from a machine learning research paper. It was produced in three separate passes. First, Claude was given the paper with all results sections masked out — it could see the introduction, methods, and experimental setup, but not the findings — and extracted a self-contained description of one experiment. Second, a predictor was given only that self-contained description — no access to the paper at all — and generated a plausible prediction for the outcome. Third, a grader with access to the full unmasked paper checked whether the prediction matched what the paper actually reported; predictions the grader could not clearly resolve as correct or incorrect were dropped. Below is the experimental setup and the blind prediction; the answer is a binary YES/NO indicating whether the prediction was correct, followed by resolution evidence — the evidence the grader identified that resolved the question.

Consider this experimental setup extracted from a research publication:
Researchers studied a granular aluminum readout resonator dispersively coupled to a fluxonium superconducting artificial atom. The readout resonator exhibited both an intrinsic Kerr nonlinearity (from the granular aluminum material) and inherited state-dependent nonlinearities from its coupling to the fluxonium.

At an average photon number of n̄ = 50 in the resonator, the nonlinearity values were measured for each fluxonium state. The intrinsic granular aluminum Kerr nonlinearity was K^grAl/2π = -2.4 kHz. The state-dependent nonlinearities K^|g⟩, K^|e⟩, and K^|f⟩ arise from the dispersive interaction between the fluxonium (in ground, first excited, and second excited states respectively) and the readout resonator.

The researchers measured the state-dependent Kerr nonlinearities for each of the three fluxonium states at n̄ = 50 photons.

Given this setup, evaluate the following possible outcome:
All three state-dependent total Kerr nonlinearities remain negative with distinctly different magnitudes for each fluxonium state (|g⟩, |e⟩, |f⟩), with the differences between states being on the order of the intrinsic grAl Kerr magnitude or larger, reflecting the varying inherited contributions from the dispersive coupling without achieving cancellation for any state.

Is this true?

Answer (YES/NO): NO